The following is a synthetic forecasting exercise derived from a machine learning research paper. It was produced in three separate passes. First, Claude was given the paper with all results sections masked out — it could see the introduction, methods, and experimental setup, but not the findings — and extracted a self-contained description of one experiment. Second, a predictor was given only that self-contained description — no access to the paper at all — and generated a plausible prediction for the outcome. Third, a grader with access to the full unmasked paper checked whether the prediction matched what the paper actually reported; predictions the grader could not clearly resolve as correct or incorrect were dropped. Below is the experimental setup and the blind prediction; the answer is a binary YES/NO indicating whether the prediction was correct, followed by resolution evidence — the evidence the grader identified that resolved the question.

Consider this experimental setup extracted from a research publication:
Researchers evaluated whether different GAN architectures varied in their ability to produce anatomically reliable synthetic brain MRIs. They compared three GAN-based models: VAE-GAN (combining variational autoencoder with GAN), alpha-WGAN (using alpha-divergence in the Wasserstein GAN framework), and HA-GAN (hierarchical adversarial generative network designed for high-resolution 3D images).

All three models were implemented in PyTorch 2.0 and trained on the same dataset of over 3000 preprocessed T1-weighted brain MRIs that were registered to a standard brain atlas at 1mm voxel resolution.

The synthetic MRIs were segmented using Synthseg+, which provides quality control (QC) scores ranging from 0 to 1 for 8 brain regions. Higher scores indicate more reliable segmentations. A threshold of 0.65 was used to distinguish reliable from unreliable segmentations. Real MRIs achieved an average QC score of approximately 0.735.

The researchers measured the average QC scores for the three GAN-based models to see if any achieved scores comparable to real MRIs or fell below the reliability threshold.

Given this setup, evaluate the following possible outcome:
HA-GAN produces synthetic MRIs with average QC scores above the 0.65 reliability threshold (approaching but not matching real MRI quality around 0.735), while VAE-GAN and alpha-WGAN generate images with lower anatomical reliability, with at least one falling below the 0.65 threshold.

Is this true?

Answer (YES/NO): YES